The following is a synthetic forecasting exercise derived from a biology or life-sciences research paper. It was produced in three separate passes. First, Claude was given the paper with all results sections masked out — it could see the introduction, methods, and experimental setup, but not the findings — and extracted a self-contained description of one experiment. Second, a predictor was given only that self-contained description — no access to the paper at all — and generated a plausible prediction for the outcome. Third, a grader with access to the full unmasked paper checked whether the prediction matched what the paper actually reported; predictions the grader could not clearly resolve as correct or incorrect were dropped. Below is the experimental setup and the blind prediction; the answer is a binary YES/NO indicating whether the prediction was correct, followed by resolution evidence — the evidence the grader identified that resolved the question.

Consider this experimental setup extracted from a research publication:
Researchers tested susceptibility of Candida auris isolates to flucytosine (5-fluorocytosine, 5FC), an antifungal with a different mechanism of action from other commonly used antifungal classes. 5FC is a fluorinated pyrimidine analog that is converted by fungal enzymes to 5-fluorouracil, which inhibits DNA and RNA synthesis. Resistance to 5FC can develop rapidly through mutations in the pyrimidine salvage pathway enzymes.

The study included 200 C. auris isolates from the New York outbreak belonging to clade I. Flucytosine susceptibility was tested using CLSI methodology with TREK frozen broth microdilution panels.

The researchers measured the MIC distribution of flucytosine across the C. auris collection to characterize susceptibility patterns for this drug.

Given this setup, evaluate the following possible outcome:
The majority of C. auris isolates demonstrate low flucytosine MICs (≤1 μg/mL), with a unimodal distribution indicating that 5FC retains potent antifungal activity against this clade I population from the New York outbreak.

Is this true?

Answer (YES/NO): NO